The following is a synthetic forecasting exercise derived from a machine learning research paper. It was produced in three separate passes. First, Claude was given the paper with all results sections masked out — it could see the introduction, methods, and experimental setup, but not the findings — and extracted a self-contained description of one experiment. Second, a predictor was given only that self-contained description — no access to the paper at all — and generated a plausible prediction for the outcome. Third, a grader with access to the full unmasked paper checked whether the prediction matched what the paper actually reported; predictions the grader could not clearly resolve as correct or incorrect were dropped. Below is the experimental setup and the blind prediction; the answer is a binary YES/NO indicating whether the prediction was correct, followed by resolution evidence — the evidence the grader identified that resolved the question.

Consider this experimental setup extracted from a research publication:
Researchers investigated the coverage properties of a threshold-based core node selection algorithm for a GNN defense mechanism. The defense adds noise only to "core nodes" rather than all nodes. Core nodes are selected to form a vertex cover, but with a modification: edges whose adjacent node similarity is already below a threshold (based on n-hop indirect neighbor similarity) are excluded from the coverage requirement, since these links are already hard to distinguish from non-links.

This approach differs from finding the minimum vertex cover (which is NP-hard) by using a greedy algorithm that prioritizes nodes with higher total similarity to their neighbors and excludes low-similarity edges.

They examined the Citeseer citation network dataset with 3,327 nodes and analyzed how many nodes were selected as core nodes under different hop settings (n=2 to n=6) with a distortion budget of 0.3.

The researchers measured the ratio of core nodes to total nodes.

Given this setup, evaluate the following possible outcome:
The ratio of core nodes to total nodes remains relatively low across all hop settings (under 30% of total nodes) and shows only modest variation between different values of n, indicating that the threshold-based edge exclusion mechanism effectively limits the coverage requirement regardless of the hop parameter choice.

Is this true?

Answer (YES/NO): NO